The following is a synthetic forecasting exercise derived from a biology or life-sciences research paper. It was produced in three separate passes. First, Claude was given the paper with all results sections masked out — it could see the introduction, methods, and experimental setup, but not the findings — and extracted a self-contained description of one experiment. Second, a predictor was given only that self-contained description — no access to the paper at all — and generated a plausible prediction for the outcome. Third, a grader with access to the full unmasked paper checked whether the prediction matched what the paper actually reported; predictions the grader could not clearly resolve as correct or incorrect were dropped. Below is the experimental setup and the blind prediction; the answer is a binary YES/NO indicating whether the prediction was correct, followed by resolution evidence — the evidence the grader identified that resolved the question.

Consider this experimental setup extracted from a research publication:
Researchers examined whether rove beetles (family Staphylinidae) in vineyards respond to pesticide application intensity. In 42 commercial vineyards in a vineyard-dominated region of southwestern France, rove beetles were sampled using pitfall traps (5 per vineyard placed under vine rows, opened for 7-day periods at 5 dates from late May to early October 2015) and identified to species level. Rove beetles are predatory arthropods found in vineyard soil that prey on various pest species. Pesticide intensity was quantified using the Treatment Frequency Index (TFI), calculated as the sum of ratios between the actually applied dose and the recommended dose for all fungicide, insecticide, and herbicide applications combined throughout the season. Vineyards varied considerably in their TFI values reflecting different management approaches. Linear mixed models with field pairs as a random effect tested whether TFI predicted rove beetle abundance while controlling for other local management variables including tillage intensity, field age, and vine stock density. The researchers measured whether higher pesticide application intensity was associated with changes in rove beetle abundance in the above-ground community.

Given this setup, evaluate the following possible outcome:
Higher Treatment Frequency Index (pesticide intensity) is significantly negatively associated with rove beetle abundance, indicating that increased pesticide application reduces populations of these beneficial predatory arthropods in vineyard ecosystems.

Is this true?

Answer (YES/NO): NO